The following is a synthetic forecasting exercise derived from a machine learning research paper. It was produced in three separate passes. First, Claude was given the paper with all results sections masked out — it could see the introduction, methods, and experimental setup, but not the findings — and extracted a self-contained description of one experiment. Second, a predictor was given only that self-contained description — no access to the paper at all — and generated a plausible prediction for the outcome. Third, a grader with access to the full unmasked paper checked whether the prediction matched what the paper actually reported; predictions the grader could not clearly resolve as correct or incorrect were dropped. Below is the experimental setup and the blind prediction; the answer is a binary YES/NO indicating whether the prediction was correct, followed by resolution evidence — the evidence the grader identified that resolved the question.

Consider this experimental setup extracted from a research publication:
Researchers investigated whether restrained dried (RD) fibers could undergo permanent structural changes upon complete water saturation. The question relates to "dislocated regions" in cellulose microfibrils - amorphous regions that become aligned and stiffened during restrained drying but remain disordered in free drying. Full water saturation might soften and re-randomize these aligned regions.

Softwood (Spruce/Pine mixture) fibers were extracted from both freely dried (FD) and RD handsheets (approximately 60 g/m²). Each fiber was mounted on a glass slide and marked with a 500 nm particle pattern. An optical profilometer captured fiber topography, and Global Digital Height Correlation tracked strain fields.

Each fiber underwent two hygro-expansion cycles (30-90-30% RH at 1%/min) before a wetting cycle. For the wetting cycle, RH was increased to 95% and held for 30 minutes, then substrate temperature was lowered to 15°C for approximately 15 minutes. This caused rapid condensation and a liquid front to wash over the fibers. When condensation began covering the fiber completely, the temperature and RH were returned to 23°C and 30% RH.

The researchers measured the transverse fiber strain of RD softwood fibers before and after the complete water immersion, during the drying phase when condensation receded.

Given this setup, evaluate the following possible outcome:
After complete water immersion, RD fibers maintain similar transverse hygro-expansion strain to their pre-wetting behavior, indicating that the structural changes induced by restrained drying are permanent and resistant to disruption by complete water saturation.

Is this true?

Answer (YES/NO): YES